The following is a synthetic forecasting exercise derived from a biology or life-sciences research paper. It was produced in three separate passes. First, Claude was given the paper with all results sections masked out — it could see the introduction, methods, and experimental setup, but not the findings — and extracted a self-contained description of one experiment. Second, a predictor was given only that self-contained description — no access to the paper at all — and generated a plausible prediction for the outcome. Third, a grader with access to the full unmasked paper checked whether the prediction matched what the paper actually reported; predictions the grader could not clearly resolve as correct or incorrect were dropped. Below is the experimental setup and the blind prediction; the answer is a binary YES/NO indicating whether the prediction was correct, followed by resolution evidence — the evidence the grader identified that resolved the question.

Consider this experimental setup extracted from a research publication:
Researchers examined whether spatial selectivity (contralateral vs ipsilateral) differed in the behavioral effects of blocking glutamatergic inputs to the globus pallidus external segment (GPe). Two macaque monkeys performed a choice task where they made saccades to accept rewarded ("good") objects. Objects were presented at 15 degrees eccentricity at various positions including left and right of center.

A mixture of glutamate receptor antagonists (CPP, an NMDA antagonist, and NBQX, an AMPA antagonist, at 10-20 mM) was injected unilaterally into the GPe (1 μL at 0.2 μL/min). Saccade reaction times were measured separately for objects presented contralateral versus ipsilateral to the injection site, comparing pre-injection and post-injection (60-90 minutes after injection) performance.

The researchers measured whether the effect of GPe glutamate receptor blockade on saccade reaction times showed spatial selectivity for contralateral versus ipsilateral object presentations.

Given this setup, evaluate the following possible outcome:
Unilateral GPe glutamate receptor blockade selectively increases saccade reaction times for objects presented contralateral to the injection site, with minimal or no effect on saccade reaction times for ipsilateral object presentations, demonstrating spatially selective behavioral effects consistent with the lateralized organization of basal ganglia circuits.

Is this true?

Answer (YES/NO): YES